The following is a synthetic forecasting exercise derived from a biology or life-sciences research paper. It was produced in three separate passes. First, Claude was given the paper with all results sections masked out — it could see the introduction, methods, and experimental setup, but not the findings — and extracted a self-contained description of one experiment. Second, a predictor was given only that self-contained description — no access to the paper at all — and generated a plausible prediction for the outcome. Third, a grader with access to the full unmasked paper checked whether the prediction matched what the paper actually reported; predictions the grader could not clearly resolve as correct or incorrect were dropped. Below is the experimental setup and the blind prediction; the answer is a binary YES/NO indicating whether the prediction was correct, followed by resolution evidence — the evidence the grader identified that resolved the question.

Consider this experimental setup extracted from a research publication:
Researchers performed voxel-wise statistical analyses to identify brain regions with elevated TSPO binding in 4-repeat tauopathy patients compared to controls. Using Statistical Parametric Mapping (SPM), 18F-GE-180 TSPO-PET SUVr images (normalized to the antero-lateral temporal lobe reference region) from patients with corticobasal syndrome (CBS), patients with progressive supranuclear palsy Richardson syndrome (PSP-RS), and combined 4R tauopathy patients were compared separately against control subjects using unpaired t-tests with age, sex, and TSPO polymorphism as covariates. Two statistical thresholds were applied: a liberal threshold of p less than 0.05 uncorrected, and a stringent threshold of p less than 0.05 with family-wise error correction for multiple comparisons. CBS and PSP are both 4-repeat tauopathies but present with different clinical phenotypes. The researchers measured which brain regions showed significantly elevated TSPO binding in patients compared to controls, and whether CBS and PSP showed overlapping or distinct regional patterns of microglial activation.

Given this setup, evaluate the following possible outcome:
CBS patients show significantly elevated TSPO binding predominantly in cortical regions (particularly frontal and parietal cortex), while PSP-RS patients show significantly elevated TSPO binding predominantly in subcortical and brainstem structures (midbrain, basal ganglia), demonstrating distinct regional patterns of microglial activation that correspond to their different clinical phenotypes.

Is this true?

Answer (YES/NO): NO